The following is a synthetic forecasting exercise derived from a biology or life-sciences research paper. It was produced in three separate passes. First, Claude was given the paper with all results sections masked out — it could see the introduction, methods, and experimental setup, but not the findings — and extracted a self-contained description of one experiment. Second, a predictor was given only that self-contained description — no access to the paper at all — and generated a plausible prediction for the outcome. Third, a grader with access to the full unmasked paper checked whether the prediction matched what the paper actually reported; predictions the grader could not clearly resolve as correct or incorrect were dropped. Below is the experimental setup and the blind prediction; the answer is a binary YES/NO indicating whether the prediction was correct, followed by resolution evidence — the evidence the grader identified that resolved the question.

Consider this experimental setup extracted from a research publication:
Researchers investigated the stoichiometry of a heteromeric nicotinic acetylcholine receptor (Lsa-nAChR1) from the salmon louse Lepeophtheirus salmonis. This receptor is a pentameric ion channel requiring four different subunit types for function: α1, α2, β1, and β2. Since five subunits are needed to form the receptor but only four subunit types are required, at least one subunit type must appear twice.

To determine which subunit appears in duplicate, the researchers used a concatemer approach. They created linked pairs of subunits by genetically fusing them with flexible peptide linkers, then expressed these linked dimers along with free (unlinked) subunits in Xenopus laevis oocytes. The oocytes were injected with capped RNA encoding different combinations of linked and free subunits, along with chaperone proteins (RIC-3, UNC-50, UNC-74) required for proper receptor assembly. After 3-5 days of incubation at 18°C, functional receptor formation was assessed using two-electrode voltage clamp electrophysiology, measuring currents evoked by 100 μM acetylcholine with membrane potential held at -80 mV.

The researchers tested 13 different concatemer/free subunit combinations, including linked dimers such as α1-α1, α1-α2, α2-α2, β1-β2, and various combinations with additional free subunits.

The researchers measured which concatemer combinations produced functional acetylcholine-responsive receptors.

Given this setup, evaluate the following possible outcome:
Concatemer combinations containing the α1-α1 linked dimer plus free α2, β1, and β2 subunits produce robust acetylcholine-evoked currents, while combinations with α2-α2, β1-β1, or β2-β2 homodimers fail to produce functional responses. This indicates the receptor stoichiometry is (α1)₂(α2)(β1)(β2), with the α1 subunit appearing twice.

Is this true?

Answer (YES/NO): NO